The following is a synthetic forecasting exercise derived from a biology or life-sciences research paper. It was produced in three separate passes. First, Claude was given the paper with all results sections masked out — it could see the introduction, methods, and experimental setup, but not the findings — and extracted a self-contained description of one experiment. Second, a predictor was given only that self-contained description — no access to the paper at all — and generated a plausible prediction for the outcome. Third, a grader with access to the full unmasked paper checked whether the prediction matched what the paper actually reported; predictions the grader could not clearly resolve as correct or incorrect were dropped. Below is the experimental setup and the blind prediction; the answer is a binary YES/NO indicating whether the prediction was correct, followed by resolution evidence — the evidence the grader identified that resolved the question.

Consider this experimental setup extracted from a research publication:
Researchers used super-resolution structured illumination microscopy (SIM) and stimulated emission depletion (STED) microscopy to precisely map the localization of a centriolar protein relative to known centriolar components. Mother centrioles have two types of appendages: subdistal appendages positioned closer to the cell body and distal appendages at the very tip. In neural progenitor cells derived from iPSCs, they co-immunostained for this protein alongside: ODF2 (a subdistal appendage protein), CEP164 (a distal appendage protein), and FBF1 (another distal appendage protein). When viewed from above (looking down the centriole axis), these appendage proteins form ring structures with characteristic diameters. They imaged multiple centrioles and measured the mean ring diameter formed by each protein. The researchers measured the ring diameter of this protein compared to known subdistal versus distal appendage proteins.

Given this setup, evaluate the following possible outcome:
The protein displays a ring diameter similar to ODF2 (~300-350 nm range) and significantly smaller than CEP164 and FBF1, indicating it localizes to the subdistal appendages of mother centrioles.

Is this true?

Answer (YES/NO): NO